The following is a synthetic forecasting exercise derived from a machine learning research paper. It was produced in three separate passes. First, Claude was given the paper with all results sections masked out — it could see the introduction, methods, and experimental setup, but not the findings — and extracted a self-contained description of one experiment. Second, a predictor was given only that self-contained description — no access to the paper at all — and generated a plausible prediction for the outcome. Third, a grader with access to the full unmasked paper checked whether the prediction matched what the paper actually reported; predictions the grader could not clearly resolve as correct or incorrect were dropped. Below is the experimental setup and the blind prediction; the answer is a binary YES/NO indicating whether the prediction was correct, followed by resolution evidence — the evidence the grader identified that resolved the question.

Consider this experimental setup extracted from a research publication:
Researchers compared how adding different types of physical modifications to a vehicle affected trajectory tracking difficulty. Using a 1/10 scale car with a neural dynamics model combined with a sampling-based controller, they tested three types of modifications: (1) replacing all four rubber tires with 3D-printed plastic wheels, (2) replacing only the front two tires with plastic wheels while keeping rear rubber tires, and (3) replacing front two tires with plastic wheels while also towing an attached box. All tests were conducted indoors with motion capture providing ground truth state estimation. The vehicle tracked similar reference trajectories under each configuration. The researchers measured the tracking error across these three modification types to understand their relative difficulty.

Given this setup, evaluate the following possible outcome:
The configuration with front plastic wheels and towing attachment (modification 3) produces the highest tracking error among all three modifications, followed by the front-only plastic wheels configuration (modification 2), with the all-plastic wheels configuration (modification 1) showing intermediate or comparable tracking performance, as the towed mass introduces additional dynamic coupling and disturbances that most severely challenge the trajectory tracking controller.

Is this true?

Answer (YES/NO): NO